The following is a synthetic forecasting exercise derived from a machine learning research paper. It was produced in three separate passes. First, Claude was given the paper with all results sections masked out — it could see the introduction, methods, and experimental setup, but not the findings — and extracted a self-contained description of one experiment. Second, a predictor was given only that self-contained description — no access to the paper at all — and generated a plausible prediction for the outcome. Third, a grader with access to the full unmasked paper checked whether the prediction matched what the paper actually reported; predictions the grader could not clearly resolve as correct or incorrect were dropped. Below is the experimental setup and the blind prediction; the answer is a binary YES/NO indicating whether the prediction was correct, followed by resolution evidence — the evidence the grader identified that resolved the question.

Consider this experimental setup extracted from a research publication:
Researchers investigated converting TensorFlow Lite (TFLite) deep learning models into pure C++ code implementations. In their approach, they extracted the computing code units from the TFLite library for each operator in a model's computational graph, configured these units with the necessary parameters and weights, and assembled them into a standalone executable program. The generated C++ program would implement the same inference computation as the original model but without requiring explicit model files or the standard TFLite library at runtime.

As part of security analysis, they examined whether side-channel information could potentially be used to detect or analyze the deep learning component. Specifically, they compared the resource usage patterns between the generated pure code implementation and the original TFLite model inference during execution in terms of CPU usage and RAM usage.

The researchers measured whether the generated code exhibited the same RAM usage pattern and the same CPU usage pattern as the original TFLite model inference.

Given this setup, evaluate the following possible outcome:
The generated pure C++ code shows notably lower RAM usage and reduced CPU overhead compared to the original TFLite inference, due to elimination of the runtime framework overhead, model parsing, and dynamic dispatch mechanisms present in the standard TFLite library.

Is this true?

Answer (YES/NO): NO